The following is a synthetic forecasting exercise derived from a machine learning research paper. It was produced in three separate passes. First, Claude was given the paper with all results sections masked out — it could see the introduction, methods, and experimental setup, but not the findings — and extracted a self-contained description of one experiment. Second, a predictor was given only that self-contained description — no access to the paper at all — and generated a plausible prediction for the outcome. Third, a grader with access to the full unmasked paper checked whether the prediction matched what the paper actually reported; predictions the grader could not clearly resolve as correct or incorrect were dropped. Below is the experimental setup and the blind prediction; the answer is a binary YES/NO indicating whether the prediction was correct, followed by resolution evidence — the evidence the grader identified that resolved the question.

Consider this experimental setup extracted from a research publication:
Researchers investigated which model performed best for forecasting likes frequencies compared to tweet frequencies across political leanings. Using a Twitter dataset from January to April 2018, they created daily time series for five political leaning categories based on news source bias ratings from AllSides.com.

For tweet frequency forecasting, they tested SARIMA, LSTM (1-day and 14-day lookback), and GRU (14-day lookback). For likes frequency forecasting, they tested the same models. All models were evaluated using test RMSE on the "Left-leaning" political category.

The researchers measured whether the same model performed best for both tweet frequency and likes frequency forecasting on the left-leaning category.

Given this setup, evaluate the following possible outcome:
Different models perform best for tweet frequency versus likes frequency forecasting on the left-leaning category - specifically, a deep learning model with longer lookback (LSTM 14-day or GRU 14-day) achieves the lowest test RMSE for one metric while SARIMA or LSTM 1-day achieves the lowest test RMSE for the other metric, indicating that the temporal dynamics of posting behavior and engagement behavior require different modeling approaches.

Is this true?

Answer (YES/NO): NO